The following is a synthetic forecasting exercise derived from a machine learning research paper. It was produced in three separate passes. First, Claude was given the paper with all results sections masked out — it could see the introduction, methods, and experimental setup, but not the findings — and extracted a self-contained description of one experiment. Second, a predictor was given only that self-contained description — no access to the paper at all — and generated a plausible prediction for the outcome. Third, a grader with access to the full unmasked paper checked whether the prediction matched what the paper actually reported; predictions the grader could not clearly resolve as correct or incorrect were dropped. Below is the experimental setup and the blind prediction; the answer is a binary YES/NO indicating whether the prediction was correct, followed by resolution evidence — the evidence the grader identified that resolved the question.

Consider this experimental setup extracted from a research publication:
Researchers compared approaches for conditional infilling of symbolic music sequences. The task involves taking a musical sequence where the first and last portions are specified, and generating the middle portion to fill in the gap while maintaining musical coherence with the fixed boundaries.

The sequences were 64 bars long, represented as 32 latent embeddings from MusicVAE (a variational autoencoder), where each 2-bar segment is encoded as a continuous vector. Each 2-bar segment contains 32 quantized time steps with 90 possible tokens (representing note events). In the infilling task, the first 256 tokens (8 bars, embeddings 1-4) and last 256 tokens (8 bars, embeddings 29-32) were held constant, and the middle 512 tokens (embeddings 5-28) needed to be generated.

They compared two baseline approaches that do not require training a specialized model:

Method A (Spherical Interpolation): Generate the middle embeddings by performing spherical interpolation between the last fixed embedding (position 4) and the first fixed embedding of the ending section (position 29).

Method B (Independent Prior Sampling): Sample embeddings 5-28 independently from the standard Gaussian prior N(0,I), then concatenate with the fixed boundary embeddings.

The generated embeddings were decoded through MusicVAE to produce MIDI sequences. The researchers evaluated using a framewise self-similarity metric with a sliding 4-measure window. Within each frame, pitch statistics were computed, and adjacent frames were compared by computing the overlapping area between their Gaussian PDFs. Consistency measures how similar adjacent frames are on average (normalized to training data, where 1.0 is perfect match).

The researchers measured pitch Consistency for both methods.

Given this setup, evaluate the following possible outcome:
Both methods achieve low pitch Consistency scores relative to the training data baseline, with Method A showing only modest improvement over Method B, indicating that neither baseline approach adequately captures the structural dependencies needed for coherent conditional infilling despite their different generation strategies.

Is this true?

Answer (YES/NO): NO